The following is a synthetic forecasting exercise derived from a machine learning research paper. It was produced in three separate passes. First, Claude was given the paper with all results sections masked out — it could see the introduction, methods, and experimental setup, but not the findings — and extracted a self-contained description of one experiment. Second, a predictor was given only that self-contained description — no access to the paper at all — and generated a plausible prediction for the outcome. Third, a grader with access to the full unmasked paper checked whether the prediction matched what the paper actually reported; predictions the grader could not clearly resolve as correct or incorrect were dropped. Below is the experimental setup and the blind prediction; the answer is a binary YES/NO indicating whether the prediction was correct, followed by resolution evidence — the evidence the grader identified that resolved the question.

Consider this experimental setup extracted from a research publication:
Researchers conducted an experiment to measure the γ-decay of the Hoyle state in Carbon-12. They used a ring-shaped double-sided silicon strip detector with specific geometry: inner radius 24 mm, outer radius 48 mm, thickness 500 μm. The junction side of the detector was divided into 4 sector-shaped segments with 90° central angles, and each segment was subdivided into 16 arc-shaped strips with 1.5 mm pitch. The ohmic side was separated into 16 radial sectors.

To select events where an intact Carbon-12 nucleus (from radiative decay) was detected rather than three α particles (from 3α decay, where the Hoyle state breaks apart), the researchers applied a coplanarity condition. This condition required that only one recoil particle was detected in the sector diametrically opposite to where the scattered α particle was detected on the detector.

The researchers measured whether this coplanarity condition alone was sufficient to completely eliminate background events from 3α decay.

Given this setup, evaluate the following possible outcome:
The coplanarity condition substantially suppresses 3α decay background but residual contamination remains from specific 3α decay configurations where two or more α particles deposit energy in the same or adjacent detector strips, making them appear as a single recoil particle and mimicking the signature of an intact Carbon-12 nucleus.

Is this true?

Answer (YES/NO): YES